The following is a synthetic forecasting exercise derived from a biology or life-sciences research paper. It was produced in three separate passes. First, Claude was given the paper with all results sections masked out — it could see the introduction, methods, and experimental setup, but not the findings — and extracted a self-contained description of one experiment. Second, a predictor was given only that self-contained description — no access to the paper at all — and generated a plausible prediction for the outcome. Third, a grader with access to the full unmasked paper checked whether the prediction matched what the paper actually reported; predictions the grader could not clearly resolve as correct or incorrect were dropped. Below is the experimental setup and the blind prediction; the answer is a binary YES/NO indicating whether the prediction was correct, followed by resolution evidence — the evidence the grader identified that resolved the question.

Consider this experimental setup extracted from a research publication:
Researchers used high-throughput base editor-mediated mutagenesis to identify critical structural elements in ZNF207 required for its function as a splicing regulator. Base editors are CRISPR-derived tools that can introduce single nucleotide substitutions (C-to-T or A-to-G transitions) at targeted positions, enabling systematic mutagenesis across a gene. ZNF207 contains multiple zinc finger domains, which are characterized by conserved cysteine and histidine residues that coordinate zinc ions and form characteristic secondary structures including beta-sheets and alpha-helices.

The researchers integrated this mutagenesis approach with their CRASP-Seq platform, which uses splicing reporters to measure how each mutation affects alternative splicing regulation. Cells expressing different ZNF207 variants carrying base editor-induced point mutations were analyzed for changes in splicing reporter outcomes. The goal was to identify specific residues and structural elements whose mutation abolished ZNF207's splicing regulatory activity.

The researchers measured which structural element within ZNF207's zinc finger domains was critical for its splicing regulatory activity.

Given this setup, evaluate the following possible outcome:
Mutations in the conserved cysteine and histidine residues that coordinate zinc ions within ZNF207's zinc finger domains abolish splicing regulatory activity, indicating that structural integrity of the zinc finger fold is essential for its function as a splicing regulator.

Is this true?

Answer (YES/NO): NO